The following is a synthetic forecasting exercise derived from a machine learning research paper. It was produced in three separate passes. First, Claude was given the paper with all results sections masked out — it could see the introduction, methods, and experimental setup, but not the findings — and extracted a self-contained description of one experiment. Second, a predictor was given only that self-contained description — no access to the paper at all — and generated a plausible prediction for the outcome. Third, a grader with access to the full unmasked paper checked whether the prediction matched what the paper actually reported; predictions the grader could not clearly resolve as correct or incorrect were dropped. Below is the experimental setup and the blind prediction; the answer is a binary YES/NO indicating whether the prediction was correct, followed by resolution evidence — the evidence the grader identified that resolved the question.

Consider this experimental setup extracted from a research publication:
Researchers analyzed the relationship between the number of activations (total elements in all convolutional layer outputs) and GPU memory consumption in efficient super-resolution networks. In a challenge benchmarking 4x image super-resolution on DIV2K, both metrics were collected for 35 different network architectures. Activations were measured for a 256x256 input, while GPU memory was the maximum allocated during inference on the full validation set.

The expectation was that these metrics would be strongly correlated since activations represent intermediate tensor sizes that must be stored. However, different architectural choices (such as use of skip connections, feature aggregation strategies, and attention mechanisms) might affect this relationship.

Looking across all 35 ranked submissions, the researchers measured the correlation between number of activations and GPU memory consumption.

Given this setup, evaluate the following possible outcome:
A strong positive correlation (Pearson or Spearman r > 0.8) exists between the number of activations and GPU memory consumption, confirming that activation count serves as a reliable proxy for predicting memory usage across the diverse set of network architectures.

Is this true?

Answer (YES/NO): NO